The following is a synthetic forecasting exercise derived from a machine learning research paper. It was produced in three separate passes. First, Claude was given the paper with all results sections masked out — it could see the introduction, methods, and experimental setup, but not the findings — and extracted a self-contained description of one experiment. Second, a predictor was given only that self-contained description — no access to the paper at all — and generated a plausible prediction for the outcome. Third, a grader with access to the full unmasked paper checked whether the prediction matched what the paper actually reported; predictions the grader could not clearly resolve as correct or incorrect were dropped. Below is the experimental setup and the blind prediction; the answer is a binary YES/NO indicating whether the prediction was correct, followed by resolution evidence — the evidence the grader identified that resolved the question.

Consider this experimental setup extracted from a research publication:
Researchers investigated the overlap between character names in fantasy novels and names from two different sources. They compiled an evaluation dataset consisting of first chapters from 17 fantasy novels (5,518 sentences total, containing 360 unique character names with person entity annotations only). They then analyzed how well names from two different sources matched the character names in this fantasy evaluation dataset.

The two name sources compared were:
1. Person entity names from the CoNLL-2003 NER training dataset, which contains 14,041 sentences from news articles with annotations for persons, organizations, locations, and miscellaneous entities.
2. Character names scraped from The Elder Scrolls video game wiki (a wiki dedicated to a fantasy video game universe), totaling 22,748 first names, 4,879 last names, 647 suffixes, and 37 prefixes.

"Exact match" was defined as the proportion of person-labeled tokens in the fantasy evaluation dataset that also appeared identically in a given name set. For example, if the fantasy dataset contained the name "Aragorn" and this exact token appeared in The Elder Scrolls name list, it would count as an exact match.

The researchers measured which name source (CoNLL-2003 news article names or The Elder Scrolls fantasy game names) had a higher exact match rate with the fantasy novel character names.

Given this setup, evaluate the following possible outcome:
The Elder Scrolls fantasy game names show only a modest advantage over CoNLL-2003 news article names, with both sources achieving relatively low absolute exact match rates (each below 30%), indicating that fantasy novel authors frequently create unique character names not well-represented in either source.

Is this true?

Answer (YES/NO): YES